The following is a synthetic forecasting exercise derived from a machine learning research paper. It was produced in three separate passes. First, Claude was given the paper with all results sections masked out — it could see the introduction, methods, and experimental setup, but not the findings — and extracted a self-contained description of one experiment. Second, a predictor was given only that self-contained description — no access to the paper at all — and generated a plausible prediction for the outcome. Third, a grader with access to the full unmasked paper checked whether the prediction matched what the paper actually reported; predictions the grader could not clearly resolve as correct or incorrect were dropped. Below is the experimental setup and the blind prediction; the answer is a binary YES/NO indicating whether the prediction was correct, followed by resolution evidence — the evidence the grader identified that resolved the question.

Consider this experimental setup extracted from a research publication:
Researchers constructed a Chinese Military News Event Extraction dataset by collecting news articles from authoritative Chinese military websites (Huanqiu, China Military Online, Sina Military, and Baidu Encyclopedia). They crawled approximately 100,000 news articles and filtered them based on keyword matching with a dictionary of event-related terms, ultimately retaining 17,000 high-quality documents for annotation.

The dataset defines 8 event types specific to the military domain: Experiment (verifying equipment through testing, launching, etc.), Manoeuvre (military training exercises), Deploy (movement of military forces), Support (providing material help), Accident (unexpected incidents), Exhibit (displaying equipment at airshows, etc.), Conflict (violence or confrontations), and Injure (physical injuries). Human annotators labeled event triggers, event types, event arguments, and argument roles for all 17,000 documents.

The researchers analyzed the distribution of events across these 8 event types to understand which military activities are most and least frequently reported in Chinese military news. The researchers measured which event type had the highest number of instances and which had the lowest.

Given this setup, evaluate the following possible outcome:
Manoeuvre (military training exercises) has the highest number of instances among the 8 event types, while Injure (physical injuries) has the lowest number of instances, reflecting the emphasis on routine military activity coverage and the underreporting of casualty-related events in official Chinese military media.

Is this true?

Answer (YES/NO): NO